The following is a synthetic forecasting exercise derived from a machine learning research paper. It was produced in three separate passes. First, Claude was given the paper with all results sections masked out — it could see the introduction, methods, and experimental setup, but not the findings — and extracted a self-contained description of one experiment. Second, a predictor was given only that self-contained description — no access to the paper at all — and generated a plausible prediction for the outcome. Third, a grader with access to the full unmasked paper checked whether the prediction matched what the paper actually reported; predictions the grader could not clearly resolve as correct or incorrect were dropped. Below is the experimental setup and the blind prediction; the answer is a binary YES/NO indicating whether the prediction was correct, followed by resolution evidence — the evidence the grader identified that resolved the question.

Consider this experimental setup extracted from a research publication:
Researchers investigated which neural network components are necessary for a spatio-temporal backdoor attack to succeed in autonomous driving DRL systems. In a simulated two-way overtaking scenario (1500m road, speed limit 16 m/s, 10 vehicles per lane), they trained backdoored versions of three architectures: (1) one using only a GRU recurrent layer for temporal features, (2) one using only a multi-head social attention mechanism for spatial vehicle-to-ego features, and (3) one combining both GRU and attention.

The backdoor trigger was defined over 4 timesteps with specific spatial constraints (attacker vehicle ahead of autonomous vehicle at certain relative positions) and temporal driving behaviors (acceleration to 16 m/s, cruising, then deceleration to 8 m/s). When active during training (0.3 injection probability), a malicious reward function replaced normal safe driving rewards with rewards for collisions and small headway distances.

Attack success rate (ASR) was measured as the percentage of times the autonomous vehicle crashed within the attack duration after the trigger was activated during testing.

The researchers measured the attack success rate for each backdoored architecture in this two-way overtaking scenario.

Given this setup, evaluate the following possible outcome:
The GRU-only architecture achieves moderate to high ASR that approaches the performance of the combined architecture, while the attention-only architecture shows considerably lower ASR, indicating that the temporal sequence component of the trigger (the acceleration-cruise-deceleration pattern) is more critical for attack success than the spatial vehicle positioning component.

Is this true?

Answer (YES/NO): NO